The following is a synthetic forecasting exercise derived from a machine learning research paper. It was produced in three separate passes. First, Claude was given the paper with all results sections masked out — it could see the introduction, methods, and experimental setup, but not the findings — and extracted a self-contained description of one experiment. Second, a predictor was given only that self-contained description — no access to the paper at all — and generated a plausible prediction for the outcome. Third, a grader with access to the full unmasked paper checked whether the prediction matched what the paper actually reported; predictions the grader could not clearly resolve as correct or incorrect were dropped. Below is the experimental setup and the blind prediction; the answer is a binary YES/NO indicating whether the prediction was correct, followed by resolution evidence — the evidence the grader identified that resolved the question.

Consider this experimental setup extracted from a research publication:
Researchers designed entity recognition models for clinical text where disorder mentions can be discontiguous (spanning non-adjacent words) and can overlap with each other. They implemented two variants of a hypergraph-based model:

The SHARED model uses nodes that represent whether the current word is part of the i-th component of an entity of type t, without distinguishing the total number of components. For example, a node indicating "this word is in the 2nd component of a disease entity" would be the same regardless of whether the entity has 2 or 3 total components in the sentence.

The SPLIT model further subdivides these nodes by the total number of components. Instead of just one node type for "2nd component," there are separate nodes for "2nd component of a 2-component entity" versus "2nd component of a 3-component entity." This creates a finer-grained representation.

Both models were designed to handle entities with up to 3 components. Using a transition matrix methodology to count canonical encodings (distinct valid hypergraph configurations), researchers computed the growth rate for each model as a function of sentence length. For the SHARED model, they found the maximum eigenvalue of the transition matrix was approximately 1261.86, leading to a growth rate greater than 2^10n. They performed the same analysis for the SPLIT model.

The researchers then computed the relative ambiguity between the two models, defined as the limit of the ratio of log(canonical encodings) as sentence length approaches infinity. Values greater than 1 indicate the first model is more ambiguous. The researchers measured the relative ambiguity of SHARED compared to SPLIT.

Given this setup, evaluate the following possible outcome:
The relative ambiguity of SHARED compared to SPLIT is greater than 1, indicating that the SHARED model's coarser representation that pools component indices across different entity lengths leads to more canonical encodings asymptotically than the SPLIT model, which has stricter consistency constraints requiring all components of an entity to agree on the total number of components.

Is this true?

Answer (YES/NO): NO